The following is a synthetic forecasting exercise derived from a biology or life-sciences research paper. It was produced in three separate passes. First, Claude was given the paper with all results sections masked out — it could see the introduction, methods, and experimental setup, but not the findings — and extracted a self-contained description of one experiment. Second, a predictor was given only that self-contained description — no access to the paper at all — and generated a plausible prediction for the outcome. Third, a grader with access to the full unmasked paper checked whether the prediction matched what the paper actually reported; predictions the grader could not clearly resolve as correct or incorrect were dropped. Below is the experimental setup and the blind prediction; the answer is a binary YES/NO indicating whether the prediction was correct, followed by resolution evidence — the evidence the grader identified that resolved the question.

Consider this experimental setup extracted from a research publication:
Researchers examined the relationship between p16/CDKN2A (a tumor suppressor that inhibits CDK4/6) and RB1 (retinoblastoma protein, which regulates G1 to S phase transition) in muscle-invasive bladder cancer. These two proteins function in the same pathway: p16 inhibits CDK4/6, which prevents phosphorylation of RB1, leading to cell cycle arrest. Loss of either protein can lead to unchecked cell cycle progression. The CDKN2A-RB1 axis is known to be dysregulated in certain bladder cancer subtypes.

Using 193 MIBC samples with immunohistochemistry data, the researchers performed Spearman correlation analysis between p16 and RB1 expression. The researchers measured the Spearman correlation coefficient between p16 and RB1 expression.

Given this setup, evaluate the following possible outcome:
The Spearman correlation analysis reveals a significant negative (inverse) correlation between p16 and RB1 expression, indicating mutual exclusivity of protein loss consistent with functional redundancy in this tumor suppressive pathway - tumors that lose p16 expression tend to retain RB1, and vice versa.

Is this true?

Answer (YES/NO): YES